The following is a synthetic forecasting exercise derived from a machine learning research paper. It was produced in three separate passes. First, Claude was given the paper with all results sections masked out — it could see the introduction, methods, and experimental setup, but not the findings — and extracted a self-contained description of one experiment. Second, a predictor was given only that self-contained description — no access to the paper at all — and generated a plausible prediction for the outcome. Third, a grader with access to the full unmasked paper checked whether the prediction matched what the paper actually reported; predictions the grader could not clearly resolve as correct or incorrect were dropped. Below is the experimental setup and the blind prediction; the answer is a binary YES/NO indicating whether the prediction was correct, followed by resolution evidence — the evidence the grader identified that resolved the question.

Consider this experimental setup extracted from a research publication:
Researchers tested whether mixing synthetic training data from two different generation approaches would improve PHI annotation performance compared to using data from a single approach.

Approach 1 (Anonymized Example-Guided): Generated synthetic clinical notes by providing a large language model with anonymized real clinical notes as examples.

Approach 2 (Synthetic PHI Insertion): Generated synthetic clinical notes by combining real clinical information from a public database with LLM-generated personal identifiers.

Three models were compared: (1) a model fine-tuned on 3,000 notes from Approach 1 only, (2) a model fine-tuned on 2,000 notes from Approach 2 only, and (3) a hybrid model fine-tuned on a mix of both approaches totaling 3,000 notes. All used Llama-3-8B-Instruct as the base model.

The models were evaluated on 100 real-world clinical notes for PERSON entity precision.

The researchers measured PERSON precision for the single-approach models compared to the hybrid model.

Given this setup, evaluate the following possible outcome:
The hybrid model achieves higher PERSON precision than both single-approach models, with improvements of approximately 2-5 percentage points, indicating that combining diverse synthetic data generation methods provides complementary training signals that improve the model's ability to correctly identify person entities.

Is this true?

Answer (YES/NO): YES